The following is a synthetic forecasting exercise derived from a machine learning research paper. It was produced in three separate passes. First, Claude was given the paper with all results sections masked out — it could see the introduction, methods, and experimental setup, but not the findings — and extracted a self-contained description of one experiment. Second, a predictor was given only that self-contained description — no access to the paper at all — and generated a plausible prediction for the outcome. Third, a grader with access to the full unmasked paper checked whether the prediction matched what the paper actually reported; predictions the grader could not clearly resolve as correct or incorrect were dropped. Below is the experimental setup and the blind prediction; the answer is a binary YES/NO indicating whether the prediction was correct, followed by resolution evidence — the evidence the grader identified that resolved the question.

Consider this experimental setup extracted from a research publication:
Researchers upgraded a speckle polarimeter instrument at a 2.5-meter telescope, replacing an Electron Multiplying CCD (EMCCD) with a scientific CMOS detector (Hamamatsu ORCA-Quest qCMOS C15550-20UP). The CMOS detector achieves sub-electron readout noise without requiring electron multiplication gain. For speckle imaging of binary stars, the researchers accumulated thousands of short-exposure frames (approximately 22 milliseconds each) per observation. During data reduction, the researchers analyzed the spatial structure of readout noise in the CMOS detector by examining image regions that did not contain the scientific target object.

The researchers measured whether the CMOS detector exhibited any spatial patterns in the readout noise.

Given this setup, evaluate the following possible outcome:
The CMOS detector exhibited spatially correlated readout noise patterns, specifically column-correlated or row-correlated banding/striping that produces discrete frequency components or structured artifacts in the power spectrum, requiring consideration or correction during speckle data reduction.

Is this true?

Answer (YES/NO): YES